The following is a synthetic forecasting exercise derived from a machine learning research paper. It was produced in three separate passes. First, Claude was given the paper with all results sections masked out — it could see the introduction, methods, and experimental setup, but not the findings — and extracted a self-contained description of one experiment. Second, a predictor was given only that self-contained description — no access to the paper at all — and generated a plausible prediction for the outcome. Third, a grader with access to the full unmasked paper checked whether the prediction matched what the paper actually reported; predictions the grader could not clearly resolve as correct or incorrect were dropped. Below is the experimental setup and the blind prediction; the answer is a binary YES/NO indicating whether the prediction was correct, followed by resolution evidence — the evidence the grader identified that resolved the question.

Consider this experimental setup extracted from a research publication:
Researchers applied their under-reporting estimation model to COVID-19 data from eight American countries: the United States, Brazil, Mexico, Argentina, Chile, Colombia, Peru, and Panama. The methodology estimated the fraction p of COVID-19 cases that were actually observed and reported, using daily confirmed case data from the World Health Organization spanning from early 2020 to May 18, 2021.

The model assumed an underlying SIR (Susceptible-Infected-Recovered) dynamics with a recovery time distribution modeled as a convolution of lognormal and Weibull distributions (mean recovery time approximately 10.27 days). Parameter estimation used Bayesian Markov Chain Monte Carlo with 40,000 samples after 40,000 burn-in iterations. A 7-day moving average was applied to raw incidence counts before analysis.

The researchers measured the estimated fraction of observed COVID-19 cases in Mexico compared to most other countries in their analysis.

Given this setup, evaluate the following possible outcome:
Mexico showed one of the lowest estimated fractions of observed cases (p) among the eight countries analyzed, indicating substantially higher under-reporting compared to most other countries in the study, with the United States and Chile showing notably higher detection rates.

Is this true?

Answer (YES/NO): YES